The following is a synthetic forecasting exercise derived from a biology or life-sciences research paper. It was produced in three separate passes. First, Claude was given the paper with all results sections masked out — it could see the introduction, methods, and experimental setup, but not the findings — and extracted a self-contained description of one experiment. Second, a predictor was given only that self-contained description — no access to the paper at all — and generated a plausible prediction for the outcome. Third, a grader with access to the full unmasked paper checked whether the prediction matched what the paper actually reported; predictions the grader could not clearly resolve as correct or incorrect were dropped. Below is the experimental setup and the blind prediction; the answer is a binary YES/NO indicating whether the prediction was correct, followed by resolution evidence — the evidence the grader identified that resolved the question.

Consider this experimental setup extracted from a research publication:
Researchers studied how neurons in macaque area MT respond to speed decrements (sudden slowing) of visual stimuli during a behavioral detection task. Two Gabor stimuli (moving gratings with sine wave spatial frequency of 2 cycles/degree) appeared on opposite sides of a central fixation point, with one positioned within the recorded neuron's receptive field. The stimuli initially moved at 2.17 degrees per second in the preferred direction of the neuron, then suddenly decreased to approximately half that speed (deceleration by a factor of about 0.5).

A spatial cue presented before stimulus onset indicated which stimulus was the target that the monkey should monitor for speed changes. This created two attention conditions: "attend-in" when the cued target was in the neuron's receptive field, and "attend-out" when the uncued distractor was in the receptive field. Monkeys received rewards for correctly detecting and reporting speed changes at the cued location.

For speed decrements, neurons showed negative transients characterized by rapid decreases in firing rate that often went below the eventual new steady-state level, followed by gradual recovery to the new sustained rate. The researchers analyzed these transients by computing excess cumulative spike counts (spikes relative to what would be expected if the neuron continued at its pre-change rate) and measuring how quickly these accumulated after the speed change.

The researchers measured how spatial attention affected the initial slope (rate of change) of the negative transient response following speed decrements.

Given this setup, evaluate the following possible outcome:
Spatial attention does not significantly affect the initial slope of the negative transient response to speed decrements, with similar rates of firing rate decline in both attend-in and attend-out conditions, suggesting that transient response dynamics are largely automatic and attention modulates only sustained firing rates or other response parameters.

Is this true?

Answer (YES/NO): NO